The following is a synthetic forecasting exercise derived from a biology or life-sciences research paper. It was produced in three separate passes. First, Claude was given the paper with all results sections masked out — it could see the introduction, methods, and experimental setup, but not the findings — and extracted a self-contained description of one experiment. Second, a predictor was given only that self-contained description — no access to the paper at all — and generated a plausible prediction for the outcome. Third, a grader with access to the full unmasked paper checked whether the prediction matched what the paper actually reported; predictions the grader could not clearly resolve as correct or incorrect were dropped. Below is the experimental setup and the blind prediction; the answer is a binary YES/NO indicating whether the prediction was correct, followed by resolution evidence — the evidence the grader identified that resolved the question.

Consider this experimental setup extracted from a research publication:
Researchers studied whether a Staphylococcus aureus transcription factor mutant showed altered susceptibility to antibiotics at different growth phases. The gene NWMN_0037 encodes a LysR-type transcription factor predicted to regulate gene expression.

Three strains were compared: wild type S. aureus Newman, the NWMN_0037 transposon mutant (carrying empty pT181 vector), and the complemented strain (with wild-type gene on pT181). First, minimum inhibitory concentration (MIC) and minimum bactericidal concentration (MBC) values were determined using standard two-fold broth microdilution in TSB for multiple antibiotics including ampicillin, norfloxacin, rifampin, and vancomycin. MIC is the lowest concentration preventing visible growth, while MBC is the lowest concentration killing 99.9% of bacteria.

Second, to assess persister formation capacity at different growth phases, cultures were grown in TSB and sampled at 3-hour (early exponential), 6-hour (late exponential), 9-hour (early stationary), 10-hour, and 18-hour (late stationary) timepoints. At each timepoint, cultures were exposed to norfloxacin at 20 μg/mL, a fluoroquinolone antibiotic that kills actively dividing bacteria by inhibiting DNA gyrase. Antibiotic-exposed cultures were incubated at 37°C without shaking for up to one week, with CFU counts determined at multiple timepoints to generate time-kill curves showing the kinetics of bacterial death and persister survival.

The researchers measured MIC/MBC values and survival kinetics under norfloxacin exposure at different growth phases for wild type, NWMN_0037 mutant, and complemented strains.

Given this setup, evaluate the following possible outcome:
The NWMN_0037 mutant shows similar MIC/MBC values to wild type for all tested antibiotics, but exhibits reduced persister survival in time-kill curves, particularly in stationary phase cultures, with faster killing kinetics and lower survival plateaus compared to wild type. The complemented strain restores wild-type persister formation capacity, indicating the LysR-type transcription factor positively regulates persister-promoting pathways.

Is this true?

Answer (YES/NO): NO